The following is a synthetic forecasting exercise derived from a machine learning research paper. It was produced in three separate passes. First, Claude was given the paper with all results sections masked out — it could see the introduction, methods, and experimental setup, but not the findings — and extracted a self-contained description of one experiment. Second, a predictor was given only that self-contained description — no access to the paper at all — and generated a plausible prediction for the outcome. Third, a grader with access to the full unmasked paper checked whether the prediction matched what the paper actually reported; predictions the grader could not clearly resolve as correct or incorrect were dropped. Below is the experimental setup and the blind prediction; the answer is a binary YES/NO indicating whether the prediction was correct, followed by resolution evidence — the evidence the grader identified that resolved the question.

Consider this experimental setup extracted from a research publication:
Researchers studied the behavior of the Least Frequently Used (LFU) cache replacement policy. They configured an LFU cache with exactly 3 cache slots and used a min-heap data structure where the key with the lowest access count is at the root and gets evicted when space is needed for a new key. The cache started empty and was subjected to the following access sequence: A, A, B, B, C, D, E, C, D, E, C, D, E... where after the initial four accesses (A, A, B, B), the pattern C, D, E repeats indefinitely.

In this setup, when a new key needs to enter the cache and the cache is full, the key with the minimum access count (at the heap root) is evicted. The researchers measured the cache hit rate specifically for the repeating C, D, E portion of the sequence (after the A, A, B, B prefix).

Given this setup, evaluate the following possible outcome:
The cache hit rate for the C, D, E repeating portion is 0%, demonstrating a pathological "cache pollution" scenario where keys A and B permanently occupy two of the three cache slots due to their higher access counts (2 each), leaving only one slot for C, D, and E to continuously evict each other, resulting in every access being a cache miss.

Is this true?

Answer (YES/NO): YES